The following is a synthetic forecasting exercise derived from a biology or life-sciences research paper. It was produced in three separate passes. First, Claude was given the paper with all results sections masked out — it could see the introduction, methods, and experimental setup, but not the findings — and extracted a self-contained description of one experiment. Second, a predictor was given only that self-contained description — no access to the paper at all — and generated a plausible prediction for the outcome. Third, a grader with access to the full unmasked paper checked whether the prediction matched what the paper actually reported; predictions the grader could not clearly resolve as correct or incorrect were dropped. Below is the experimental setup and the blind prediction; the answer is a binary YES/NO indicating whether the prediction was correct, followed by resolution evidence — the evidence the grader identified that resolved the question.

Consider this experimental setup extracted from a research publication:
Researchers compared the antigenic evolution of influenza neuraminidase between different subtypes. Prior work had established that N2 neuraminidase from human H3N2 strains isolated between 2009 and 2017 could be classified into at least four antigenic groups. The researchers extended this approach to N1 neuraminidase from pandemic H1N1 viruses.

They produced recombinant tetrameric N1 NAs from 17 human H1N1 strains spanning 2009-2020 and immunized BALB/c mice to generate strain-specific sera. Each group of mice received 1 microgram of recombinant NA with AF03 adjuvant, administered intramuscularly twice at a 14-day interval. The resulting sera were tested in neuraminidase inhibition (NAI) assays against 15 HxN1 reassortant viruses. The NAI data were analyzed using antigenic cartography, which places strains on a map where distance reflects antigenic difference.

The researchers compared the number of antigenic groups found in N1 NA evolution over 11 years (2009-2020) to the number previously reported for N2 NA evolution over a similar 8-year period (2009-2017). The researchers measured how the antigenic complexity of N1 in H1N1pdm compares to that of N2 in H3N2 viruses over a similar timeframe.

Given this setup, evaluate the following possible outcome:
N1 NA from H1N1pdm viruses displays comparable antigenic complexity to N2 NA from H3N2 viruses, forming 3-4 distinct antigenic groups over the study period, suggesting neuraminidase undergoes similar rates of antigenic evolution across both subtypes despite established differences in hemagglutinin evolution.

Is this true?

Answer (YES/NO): NO